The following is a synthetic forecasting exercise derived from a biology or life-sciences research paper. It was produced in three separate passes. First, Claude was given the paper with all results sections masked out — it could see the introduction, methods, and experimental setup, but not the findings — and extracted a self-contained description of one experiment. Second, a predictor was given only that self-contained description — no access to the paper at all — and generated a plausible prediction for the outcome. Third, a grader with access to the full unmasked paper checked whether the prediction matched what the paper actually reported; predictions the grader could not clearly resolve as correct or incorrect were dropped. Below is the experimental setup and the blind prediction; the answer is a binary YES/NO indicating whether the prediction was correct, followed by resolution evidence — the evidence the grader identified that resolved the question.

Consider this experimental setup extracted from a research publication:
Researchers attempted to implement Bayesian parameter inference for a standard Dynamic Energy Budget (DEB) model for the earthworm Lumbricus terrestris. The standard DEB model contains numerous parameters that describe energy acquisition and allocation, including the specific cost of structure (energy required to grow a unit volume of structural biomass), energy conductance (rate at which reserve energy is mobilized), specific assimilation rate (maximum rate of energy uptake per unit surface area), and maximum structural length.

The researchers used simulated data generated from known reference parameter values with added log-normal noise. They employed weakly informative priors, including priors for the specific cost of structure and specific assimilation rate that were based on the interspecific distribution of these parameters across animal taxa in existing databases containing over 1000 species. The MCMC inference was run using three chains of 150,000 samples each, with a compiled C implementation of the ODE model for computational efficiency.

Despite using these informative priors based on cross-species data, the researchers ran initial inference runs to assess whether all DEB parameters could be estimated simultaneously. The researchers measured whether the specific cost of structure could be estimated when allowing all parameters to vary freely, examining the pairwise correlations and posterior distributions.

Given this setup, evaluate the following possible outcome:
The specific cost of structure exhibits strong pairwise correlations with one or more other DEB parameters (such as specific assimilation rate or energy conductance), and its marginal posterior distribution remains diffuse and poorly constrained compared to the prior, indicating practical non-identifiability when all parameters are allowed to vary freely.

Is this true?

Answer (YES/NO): NO